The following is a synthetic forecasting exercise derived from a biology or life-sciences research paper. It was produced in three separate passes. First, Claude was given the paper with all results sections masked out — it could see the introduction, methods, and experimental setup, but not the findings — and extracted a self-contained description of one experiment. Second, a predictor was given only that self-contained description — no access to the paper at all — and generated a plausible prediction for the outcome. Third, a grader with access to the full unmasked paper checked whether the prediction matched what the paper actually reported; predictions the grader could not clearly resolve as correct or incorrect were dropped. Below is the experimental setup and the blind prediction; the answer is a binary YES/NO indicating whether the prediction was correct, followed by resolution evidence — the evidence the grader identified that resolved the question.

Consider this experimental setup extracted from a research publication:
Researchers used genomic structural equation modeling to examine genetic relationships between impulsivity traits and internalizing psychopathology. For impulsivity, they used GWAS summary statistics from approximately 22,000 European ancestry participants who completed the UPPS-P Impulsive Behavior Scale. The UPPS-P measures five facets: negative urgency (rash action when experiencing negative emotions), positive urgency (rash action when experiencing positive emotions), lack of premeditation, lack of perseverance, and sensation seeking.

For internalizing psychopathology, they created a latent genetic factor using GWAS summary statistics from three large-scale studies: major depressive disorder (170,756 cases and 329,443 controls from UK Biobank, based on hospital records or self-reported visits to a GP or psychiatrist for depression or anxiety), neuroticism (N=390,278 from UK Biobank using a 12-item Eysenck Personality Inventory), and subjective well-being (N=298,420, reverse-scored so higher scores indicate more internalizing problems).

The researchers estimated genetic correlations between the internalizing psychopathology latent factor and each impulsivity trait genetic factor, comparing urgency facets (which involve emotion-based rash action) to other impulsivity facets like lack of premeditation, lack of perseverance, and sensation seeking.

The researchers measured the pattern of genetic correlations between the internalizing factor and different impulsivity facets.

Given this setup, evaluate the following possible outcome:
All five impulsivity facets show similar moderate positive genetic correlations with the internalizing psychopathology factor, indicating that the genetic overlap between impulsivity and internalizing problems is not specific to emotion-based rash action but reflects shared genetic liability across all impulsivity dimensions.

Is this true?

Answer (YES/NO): NO